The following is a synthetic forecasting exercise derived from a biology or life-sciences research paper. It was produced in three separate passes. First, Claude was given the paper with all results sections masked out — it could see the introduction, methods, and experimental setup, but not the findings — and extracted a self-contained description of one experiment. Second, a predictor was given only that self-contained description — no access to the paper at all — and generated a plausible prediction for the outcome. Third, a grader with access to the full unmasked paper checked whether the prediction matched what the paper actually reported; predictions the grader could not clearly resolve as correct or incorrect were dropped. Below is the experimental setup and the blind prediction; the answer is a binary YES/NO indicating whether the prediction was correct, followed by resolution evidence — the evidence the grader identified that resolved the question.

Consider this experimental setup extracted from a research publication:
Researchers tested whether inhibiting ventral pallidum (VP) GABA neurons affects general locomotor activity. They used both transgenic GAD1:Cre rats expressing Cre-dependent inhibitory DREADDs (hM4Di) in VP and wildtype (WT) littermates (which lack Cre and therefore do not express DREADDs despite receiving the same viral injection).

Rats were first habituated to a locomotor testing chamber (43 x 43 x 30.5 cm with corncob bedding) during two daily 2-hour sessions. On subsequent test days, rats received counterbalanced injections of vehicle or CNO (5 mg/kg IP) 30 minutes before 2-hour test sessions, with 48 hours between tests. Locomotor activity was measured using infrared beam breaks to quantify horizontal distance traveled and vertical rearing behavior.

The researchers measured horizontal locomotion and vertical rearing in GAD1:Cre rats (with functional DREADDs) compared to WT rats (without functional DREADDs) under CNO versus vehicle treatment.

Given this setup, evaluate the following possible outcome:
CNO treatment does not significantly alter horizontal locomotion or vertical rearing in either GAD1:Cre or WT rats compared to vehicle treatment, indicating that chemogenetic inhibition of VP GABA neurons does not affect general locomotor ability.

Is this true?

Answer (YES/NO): YES